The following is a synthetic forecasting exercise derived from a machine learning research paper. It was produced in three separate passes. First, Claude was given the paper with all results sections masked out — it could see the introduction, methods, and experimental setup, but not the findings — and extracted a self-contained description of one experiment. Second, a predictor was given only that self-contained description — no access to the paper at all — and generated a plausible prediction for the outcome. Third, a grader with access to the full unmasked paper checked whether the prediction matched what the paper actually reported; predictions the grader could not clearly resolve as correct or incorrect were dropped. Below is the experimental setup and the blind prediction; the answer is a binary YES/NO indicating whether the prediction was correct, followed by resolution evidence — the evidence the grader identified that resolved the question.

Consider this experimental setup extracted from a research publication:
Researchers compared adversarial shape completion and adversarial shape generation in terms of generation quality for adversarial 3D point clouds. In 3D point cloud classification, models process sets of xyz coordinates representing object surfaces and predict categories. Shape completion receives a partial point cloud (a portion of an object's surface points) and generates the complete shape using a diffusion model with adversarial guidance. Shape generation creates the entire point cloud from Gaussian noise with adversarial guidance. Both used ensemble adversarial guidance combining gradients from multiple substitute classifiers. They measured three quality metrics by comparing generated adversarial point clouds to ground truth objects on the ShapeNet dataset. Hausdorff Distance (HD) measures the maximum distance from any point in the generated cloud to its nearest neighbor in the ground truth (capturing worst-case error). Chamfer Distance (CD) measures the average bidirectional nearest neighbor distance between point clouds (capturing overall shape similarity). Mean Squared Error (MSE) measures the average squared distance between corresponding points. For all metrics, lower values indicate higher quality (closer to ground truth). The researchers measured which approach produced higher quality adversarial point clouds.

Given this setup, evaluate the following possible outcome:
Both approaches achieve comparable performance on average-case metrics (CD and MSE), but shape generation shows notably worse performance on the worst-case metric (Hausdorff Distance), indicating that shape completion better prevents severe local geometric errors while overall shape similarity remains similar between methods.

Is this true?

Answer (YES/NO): NO